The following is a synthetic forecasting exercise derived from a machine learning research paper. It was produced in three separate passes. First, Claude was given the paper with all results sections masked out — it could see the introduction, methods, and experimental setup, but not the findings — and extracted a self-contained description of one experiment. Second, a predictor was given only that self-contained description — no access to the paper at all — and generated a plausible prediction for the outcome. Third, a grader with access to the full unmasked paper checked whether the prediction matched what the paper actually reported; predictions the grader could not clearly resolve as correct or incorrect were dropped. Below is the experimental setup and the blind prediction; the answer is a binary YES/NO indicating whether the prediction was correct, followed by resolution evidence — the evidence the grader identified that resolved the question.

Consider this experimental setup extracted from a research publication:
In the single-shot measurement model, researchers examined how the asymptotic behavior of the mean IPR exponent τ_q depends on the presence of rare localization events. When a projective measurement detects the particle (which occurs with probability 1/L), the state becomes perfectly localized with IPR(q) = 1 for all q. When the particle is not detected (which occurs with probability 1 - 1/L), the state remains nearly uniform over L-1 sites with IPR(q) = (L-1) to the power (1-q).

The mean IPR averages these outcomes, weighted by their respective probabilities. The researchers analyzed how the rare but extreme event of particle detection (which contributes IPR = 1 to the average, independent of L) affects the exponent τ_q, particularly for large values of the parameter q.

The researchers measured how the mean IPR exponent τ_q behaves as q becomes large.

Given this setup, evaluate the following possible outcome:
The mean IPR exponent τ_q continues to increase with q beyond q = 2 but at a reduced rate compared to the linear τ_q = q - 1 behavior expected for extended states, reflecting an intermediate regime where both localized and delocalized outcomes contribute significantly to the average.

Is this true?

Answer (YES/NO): NO